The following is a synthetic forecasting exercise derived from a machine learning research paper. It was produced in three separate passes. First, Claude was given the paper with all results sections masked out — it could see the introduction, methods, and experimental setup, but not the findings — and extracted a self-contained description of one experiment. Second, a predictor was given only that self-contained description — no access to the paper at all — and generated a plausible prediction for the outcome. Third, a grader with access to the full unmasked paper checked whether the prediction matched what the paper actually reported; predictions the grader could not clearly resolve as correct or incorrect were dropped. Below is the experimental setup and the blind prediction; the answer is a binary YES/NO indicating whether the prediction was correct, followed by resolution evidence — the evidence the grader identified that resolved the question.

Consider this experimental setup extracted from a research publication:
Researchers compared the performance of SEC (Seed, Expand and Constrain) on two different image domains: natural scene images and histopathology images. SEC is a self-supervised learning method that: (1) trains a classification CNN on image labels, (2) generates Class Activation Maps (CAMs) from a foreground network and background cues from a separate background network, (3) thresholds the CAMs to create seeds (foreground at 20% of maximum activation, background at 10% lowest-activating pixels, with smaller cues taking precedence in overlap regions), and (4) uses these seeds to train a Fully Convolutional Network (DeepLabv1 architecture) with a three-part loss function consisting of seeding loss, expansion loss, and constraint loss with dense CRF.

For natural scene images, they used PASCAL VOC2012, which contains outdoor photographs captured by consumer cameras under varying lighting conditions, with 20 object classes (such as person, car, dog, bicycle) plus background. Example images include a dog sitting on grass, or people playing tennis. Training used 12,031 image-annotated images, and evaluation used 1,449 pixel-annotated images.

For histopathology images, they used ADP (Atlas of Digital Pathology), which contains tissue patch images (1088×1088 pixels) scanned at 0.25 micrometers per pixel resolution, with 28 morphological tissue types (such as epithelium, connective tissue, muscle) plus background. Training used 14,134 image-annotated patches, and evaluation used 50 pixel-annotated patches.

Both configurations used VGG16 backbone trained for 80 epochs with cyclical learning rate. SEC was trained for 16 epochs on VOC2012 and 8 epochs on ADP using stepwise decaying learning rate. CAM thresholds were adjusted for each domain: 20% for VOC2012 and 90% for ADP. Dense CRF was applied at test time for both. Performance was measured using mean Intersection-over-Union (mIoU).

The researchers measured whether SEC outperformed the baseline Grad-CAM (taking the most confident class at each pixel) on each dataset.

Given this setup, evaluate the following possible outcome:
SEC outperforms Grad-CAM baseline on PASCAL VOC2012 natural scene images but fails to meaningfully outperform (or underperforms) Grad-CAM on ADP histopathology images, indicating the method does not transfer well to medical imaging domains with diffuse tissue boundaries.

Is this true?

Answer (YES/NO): YES